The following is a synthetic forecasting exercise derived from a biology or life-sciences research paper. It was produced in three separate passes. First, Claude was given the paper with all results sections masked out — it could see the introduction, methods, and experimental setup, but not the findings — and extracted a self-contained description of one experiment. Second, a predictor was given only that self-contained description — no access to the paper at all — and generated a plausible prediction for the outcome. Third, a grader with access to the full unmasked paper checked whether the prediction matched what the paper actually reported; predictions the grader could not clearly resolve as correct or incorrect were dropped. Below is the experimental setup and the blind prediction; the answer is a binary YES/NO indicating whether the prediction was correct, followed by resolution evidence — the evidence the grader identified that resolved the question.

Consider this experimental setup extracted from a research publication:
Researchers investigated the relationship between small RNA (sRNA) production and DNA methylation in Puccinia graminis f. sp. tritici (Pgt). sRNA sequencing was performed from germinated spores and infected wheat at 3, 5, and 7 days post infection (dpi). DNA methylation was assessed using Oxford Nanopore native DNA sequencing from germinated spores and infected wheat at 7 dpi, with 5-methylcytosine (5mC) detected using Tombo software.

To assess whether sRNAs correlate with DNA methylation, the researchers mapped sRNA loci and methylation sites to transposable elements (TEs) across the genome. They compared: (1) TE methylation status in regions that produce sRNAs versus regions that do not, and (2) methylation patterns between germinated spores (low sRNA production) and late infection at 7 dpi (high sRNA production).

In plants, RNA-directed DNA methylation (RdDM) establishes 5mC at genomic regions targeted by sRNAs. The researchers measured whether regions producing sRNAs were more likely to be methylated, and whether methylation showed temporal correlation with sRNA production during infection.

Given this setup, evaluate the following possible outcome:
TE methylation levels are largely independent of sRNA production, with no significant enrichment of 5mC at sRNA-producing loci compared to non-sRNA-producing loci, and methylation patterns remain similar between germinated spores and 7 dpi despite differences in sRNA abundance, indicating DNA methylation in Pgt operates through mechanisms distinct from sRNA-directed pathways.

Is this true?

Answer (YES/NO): NO